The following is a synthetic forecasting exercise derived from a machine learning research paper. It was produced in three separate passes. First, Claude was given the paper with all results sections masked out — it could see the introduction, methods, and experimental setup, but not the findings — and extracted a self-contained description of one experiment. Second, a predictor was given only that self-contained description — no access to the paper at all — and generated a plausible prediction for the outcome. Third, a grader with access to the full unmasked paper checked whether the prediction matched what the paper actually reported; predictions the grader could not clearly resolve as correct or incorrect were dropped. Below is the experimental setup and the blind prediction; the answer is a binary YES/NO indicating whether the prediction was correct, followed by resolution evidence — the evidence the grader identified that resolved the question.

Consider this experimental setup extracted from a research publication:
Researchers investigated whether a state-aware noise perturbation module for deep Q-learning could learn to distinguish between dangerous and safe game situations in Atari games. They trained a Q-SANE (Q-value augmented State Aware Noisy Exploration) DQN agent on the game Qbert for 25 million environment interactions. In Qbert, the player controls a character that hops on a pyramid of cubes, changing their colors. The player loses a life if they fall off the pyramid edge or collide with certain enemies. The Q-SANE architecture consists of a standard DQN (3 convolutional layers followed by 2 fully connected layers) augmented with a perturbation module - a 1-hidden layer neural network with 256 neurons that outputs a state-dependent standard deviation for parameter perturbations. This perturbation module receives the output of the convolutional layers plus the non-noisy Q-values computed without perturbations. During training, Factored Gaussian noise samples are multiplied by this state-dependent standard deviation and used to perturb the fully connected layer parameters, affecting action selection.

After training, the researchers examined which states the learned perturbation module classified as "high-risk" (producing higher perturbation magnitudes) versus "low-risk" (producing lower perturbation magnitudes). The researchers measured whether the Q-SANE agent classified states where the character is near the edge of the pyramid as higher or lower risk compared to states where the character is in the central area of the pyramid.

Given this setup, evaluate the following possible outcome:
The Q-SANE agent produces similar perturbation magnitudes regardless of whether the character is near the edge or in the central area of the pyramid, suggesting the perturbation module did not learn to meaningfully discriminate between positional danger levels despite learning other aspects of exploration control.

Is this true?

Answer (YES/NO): NO